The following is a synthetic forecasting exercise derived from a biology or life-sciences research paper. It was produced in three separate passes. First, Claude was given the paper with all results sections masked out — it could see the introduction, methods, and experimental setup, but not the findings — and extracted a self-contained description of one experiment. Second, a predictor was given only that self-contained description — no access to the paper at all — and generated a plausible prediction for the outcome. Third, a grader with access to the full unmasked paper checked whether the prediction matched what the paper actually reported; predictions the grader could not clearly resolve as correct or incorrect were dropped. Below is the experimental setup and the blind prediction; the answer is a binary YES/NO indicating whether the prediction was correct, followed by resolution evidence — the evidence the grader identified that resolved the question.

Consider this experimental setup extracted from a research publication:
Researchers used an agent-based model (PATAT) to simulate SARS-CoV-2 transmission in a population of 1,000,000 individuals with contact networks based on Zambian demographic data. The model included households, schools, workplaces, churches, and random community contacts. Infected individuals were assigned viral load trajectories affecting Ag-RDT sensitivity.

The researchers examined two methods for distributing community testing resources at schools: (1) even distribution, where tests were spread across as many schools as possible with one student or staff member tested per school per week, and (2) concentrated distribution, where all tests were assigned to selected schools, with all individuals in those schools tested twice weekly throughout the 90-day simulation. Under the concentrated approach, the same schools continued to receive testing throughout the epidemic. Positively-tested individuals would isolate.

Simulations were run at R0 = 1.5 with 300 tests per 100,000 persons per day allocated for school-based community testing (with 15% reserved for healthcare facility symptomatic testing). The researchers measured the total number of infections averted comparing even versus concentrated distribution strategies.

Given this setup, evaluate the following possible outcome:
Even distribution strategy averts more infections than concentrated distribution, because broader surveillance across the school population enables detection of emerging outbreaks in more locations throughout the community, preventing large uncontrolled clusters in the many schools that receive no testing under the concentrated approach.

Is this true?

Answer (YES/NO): YES